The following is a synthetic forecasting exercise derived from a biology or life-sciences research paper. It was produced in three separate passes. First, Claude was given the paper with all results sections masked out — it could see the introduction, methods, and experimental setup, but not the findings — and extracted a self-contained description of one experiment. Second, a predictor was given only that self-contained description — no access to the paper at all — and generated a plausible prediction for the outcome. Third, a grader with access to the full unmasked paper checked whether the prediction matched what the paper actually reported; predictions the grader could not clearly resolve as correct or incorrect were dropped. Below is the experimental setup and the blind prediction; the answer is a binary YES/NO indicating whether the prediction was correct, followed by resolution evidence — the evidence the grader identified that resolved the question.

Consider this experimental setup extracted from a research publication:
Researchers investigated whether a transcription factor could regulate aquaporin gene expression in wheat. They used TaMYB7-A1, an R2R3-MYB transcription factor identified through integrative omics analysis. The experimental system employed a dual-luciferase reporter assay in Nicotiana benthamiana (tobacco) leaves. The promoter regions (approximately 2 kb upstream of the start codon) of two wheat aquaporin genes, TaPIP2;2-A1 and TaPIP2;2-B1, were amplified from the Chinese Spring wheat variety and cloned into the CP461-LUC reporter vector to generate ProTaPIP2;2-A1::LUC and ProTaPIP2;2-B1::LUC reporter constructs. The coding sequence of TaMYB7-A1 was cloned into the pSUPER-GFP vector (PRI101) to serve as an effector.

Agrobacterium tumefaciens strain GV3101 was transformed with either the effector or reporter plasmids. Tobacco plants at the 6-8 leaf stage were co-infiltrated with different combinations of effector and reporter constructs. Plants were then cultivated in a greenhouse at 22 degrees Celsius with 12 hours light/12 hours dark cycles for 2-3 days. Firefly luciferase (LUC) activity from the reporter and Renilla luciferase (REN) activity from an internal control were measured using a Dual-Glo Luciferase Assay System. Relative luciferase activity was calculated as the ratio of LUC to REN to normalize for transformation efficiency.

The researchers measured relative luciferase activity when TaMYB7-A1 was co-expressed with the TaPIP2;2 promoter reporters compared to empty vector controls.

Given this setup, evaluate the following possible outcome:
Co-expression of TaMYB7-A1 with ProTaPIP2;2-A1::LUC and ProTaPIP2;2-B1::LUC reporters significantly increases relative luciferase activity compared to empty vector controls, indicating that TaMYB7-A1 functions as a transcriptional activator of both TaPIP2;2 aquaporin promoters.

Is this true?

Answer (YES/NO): YES